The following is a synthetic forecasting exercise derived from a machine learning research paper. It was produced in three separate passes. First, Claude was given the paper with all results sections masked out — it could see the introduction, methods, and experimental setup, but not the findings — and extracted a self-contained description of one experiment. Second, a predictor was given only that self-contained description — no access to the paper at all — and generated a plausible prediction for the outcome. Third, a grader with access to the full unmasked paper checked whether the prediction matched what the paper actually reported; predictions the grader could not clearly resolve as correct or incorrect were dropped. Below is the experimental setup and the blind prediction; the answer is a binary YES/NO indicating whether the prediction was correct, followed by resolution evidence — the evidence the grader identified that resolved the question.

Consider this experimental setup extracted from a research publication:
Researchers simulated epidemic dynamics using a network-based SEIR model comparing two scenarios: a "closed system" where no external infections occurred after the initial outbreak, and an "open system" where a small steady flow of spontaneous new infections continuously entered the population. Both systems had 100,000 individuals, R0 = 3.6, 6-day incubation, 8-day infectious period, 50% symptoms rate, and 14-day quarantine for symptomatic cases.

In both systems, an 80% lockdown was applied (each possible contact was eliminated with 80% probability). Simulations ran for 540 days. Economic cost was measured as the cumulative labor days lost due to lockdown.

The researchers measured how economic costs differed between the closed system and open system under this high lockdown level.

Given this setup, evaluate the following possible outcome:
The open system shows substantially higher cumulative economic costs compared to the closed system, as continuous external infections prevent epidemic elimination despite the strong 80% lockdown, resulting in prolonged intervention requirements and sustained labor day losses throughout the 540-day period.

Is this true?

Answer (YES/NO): YES